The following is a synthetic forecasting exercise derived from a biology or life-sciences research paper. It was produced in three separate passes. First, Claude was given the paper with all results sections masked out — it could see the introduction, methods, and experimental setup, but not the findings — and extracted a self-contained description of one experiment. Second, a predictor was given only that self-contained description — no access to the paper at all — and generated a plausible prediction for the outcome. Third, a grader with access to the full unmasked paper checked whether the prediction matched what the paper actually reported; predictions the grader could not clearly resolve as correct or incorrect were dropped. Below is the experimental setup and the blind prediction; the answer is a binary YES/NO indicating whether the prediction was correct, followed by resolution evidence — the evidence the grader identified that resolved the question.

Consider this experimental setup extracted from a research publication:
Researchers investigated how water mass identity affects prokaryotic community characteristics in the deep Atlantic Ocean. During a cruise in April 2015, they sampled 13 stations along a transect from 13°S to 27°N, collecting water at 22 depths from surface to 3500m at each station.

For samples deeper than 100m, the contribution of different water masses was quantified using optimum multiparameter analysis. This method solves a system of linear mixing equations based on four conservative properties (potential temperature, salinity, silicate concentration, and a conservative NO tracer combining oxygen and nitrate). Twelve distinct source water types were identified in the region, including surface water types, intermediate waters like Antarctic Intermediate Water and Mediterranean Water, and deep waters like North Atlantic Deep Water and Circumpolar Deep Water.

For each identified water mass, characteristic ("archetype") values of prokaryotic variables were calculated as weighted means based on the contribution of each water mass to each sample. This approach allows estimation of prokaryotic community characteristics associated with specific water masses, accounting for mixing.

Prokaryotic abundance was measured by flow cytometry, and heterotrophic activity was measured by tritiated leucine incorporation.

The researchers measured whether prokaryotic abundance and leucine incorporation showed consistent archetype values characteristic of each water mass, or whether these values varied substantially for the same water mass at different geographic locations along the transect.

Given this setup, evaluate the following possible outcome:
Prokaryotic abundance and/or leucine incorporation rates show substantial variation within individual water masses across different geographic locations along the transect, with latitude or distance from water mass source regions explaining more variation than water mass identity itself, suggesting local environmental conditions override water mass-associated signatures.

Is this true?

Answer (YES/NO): YES